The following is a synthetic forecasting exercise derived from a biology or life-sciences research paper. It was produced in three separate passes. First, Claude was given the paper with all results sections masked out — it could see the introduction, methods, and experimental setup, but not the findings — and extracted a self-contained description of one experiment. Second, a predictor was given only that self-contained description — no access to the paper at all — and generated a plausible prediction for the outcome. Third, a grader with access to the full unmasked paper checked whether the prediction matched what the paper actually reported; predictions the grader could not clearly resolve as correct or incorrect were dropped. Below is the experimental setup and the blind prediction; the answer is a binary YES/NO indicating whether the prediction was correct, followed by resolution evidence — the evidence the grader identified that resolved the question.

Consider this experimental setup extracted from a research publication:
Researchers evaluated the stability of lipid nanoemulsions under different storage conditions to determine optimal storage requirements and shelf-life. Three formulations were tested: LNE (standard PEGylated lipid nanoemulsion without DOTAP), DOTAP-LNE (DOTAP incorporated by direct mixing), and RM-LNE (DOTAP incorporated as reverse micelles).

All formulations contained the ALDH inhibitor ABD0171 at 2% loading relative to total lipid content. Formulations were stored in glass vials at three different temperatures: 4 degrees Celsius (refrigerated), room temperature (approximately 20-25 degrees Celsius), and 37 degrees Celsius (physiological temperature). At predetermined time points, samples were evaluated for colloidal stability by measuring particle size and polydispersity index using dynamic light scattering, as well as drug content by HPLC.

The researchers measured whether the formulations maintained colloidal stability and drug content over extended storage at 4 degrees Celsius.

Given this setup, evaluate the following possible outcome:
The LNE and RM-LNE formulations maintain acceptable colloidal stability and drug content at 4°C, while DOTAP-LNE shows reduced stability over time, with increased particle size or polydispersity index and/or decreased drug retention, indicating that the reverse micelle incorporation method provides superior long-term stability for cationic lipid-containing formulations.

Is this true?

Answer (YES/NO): NO